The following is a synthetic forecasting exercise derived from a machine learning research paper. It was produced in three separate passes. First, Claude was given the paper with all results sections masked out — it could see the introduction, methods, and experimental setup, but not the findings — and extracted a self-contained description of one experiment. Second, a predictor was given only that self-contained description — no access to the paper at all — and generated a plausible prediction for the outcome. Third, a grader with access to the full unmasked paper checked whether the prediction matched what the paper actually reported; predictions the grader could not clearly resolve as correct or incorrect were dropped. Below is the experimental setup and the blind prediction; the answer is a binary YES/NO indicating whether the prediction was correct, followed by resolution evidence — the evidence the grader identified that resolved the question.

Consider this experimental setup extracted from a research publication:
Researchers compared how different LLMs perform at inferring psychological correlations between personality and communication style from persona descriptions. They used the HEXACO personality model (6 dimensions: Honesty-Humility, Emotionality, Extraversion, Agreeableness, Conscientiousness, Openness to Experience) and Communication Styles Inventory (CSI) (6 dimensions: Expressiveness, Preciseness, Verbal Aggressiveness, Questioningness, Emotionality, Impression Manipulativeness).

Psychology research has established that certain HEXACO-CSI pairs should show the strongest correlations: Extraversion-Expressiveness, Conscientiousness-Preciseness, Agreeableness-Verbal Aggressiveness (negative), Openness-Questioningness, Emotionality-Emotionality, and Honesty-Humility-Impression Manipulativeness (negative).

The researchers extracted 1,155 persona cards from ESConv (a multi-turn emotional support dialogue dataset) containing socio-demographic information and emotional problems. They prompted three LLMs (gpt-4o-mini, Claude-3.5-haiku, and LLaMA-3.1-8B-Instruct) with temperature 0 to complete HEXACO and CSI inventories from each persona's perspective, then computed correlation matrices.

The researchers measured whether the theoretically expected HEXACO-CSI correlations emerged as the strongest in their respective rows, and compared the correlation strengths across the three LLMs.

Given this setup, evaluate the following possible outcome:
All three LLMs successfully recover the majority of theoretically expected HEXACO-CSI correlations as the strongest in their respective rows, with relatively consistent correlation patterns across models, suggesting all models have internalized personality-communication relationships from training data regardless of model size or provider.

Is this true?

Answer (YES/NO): NO